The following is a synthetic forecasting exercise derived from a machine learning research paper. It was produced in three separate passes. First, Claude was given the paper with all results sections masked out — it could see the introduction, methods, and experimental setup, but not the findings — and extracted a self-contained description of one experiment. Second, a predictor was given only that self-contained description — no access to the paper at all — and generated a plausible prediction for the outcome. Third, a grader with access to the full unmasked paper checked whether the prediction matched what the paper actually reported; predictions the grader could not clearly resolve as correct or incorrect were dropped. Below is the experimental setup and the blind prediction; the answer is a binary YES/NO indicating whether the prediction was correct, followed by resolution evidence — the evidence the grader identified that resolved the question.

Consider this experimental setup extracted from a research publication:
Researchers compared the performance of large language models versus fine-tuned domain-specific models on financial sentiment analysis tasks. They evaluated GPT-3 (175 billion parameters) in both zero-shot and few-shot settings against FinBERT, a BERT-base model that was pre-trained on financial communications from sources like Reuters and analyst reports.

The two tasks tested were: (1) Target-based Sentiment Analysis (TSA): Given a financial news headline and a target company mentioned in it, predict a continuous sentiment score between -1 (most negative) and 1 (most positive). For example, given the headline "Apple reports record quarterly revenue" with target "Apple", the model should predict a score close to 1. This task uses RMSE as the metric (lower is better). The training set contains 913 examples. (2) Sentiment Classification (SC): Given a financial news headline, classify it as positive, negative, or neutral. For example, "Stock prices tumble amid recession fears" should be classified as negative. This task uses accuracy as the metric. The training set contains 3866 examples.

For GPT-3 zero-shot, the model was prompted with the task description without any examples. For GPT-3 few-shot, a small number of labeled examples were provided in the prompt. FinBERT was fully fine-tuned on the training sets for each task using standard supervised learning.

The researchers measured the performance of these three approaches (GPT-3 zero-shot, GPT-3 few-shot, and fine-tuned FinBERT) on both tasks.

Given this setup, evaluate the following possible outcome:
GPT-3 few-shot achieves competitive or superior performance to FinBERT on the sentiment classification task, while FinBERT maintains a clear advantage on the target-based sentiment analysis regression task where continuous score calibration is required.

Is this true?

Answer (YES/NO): NO